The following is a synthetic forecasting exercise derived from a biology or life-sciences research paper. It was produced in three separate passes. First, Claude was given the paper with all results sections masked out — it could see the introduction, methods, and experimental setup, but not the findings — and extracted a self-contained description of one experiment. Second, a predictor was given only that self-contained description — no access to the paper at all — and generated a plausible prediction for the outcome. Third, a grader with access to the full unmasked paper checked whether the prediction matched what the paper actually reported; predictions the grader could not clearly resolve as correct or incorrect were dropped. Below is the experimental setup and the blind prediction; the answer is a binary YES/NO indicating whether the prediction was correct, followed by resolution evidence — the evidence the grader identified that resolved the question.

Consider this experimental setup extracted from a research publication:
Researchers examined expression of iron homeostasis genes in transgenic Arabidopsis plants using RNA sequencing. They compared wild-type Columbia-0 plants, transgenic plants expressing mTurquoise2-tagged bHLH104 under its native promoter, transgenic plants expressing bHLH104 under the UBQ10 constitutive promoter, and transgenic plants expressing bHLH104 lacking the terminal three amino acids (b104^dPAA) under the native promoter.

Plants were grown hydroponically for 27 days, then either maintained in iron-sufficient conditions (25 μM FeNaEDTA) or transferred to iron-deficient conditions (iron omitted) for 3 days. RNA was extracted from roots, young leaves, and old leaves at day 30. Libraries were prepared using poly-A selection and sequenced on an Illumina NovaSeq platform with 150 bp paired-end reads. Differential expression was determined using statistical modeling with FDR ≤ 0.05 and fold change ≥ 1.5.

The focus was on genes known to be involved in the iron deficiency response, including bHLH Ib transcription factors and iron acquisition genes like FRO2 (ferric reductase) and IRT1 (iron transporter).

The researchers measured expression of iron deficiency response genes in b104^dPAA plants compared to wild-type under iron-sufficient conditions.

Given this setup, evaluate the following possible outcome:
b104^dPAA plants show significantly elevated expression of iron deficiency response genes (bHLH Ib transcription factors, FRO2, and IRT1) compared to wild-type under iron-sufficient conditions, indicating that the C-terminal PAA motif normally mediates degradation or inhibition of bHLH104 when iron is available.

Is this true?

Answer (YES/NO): YES